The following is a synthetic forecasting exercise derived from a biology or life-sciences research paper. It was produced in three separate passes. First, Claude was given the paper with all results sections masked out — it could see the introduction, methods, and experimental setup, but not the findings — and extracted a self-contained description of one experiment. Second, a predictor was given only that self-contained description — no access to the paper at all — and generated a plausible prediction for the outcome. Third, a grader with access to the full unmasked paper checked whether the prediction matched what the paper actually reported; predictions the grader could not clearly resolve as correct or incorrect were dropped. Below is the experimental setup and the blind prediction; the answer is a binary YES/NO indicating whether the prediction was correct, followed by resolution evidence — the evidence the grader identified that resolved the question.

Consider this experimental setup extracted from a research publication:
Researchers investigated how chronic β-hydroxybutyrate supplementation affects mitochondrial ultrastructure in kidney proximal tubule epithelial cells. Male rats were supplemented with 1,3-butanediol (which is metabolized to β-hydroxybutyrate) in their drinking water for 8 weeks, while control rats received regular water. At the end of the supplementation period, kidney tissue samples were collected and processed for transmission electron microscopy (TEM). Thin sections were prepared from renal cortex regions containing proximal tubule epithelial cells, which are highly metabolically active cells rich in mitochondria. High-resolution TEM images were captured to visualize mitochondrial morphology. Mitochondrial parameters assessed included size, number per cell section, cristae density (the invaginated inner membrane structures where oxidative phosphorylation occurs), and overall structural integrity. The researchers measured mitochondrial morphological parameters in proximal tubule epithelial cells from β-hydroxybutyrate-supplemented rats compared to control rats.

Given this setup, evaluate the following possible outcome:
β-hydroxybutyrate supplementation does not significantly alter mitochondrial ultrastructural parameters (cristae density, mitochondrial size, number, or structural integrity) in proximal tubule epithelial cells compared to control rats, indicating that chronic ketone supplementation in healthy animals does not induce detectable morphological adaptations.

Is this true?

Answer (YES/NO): NO